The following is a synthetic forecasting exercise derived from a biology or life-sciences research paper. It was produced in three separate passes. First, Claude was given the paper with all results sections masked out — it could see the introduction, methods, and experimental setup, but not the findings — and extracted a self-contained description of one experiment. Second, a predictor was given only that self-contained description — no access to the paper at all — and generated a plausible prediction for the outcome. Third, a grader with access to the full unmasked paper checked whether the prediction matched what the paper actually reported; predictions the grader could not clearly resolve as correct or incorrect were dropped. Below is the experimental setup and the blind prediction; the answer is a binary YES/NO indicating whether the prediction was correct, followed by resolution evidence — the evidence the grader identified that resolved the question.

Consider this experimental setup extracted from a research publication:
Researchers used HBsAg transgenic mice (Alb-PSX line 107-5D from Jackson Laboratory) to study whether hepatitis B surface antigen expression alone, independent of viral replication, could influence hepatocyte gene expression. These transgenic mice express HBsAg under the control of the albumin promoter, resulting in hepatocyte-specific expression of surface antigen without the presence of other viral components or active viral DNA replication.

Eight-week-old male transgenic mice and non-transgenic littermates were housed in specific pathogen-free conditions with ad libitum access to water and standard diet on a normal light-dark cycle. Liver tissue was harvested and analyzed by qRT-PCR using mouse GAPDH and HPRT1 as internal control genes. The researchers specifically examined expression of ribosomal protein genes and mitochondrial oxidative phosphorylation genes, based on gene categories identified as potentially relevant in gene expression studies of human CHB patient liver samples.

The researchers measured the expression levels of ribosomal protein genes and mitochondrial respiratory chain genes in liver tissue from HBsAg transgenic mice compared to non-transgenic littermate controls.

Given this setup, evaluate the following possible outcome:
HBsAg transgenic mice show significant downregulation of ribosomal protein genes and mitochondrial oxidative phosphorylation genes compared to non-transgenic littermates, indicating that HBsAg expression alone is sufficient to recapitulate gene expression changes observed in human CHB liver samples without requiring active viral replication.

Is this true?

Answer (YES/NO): NO